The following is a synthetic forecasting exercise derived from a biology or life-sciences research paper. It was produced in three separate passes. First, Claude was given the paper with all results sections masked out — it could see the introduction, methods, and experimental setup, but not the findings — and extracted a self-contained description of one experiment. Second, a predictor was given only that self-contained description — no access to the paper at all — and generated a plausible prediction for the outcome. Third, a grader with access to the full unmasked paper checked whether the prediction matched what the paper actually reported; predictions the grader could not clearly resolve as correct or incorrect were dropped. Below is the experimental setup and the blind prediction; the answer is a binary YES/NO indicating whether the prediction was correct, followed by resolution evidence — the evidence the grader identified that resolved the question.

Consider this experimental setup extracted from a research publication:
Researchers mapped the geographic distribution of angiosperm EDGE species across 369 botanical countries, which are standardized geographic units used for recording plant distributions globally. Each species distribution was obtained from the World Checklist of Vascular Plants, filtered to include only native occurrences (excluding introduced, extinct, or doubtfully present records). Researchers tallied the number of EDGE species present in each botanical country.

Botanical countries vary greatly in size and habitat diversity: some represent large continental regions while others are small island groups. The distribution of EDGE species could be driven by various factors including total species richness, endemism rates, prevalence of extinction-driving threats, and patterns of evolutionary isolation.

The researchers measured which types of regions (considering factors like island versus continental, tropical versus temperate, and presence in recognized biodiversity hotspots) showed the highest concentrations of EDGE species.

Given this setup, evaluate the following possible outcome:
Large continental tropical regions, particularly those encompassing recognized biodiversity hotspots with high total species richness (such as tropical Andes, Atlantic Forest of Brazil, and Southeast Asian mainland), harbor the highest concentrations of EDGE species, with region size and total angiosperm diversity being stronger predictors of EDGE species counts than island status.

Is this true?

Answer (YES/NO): NO